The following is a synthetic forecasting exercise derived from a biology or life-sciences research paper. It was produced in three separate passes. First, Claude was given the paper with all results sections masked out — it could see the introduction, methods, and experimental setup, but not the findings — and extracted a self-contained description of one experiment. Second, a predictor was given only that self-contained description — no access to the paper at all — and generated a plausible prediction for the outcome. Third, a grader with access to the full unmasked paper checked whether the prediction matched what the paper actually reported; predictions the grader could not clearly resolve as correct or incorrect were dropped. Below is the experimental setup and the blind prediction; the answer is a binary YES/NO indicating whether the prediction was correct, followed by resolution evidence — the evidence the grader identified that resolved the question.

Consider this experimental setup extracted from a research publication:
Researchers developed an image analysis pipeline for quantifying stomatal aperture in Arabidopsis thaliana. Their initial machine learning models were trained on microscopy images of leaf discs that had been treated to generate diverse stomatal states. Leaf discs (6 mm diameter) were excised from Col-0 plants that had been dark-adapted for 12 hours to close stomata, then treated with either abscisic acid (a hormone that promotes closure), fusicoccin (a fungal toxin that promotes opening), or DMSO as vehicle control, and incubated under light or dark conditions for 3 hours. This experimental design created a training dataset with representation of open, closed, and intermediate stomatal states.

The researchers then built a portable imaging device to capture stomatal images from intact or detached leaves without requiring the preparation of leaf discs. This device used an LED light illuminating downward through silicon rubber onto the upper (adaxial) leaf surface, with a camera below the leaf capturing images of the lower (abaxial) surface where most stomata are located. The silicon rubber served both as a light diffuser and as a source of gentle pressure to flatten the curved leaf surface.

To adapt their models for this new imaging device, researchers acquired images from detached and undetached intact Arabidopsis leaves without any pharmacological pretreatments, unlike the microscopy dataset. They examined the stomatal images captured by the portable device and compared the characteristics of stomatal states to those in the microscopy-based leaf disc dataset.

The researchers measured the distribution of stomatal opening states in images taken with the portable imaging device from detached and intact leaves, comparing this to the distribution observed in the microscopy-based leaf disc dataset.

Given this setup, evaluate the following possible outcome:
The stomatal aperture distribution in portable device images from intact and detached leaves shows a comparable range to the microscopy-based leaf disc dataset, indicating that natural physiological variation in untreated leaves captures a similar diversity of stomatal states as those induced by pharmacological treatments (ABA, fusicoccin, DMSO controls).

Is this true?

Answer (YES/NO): NO